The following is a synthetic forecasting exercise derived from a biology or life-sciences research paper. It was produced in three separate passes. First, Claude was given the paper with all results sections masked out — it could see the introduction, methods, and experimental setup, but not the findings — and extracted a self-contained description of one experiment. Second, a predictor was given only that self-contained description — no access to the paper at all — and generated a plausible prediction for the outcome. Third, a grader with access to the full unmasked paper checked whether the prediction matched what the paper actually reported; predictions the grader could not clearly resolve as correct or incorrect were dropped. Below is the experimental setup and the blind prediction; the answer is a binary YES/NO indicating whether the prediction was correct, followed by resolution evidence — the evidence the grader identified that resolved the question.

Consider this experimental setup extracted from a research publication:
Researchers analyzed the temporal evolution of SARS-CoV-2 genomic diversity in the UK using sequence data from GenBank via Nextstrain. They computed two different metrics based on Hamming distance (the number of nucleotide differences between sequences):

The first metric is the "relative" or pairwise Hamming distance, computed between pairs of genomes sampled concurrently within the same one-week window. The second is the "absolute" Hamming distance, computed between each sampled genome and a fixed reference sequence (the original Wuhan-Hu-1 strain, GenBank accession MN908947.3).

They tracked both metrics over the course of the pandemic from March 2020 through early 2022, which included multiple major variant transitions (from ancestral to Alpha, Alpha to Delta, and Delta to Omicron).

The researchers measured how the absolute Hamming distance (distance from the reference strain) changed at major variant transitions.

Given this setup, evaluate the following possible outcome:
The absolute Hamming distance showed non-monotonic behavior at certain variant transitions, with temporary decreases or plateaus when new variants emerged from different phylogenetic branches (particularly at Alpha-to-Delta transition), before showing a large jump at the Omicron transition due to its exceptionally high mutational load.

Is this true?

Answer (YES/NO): YES